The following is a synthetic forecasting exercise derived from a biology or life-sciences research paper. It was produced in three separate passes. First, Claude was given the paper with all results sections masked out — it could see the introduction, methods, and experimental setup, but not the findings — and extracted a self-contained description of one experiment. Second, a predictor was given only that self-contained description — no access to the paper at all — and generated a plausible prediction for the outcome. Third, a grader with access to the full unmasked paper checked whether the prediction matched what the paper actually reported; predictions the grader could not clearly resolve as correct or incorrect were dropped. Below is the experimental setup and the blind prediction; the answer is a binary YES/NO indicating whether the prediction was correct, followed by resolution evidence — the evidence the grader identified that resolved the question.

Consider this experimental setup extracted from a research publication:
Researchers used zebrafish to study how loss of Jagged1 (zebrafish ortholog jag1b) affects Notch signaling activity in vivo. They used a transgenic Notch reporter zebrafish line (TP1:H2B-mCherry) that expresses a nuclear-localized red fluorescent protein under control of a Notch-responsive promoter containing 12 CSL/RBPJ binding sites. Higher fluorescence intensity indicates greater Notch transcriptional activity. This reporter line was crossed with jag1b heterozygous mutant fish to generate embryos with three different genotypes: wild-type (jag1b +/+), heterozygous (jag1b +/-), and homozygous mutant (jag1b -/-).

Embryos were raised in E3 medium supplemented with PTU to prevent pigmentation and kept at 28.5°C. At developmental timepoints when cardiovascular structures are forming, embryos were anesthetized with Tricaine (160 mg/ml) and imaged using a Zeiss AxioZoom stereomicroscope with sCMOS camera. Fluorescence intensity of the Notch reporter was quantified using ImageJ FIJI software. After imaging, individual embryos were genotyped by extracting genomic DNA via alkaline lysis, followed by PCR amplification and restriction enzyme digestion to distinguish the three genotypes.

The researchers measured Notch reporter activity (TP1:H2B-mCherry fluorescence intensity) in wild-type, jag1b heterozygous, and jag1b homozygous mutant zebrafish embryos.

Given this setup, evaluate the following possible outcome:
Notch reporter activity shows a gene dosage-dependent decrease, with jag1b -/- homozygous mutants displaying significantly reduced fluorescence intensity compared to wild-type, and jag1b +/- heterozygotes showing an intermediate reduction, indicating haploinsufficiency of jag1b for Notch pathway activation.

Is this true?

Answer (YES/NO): NO